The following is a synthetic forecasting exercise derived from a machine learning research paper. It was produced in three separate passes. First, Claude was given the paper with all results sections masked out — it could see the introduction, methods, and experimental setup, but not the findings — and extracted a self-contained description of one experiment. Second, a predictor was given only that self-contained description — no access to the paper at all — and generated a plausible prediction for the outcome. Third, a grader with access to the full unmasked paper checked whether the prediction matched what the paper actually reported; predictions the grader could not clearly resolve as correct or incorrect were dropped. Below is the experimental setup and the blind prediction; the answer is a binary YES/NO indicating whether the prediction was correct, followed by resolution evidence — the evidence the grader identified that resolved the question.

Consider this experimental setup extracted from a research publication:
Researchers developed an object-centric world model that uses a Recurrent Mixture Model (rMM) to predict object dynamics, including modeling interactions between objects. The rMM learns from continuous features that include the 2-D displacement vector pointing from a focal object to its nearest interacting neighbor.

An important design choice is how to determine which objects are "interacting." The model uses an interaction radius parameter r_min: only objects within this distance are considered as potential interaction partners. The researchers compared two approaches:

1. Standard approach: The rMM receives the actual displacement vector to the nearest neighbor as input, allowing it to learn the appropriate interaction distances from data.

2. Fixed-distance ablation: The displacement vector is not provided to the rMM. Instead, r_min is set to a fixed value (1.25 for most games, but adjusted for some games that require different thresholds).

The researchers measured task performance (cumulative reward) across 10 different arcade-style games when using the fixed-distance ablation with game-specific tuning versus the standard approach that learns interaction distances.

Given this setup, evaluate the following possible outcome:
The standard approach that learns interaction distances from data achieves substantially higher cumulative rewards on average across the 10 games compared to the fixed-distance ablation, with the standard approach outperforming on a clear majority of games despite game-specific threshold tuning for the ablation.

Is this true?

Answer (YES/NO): NO